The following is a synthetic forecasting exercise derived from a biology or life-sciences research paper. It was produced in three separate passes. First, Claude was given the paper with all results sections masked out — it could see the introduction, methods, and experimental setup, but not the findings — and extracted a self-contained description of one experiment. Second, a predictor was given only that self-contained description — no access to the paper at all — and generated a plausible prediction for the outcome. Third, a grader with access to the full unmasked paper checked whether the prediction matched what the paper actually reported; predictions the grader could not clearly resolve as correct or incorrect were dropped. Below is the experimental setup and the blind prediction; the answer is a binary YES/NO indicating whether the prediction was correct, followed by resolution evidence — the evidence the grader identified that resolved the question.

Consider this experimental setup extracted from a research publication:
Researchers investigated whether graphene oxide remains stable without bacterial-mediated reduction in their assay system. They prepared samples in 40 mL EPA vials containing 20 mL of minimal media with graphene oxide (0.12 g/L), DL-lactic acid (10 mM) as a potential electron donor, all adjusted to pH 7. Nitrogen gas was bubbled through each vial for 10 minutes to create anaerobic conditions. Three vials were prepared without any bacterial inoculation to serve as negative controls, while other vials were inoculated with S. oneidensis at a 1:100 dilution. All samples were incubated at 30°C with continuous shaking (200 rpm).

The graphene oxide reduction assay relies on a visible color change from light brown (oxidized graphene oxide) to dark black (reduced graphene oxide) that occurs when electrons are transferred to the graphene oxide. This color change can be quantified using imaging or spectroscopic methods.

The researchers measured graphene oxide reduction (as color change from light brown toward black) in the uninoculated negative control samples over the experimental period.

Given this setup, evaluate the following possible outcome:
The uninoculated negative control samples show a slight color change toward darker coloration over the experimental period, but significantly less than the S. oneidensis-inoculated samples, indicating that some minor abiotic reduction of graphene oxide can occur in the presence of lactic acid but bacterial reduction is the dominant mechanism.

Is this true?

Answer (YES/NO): NO